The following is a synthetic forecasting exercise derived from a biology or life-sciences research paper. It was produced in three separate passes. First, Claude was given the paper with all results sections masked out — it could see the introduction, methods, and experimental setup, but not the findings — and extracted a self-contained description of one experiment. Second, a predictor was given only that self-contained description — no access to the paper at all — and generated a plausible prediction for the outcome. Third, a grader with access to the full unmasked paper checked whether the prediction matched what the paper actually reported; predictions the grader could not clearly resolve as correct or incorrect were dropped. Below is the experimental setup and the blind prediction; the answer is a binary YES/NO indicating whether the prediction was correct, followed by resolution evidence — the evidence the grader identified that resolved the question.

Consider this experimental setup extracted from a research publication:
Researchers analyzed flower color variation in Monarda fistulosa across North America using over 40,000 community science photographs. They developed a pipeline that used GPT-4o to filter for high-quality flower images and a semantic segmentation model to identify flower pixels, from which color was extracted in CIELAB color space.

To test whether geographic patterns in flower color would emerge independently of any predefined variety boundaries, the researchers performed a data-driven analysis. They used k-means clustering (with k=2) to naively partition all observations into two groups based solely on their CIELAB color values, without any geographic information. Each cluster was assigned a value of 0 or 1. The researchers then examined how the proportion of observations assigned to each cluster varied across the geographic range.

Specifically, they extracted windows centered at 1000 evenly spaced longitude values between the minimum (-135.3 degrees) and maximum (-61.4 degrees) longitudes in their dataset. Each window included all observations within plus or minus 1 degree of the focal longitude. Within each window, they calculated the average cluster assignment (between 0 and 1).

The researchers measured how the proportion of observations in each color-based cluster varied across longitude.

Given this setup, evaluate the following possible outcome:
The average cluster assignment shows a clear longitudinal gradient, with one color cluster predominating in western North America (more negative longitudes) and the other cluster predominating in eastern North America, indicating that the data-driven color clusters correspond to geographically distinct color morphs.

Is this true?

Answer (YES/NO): YES